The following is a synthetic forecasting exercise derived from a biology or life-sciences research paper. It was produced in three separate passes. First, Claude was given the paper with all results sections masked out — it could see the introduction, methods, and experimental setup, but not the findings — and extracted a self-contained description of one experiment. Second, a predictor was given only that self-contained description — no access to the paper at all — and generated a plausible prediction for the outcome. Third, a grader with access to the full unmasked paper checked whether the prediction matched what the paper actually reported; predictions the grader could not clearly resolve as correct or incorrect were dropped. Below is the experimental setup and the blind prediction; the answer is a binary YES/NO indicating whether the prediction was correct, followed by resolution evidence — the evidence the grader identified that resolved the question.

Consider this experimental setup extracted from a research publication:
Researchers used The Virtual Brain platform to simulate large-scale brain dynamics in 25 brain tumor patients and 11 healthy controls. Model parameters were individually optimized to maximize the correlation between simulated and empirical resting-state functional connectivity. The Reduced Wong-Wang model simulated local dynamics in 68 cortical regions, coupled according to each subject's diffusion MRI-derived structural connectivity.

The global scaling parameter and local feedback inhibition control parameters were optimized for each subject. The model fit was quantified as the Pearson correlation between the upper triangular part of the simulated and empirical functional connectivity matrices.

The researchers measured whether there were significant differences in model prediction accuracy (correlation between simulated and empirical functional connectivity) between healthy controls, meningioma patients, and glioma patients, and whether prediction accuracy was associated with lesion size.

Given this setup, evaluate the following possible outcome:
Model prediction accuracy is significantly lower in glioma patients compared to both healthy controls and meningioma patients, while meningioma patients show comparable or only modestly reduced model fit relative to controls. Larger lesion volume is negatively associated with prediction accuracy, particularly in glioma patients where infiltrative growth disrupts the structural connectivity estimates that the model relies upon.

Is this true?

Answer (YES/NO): NO